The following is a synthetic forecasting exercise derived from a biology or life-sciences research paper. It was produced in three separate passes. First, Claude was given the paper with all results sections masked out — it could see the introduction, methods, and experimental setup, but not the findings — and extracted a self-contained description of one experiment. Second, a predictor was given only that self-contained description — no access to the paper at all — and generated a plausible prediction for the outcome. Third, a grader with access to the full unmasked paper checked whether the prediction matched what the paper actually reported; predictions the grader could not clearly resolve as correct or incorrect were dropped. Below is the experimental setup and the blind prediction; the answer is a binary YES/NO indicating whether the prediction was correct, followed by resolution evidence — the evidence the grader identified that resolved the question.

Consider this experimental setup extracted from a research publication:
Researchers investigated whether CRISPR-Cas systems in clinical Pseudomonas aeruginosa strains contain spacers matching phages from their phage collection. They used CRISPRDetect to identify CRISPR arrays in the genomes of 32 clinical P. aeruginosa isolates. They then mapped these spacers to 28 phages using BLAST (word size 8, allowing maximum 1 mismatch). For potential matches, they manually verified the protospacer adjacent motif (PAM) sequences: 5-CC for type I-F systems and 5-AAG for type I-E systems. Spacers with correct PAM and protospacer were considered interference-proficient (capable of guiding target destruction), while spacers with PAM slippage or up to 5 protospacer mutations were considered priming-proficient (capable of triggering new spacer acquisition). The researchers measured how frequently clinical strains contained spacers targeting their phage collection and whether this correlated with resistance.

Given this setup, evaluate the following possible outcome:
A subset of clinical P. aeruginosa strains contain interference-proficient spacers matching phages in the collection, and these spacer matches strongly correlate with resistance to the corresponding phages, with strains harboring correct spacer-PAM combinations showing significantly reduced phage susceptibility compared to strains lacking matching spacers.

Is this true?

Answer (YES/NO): YES